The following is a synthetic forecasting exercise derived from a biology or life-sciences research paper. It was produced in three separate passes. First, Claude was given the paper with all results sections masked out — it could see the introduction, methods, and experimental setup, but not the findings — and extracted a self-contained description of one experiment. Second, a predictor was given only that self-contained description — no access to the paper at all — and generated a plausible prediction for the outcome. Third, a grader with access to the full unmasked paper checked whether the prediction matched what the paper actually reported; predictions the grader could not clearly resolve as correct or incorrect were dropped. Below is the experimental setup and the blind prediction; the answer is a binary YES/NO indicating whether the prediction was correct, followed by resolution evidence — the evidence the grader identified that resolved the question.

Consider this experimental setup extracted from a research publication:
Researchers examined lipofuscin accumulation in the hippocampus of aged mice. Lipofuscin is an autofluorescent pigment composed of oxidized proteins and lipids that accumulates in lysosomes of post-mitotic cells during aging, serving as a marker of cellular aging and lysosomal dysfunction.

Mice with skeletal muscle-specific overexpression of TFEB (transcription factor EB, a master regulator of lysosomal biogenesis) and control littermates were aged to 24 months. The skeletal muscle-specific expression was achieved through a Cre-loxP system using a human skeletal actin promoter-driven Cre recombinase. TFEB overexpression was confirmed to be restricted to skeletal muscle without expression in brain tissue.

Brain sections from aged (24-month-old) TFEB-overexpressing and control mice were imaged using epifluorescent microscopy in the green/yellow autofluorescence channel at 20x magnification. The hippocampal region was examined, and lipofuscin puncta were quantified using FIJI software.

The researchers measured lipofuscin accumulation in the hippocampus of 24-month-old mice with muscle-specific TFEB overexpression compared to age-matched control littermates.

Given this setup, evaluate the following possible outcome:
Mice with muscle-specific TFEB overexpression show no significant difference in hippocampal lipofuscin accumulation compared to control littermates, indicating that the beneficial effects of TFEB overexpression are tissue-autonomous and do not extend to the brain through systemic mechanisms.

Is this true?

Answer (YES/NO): NO